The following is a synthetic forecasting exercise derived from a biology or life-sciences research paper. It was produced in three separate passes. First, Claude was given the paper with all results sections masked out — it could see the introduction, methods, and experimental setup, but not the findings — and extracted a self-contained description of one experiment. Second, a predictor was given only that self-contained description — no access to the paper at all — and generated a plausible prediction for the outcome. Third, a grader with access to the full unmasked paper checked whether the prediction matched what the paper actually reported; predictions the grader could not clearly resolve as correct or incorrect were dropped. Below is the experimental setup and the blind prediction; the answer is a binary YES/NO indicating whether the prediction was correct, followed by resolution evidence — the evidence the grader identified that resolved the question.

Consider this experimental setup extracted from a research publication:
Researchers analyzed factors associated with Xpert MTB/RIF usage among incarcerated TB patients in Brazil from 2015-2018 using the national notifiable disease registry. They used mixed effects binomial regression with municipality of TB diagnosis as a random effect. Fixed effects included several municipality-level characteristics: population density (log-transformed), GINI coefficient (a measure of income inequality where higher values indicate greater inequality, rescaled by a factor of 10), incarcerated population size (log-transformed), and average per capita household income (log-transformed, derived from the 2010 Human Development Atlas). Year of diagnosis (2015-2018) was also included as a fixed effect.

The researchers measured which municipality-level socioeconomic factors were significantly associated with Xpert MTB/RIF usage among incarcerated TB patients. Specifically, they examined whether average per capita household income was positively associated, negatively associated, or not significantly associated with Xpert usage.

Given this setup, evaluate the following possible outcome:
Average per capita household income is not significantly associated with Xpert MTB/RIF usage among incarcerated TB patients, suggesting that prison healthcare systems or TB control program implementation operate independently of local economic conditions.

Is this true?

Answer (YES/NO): YES